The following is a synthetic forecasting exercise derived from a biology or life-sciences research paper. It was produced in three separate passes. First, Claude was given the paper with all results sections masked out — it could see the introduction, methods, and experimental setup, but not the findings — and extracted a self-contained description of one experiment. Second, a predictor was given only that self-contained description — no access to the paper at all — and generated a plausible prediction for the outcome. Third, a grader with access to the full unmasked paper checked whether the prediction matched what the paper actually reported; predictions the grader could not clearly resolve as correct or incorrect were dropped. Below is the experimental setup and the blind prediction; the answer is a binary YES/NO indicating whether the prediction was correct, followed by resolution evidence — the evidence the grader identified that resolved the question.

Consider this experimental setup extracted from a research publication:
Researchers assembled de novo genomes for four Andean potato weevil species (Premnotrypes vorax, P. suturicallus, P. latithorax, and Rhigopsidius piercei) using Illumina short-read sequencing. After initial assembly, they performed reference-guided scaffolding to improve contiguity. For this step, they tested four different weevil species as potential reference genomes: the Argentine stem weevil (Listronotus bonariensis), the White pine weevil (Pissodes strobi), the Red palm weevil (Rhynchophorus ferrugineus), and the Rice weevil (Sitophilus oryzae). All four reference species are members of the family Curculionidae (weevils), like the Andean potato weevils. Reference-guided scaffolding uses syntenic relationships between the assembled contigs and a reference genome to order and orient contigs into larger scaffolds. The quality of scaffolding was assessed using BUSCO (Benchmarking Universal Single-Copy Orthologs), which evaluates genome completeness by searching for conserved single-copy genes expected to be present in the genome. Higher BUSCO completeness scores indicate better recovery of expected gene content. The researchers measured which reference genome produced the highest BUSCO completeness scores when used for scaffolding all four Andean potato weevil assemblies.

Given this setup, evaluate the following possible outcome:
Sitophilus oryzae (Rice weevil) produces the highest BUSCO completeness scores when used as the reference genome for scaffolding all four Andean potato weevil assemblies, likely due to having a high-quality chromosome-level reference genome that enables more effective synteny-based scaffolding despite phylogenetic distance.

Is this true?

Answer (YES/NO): NO